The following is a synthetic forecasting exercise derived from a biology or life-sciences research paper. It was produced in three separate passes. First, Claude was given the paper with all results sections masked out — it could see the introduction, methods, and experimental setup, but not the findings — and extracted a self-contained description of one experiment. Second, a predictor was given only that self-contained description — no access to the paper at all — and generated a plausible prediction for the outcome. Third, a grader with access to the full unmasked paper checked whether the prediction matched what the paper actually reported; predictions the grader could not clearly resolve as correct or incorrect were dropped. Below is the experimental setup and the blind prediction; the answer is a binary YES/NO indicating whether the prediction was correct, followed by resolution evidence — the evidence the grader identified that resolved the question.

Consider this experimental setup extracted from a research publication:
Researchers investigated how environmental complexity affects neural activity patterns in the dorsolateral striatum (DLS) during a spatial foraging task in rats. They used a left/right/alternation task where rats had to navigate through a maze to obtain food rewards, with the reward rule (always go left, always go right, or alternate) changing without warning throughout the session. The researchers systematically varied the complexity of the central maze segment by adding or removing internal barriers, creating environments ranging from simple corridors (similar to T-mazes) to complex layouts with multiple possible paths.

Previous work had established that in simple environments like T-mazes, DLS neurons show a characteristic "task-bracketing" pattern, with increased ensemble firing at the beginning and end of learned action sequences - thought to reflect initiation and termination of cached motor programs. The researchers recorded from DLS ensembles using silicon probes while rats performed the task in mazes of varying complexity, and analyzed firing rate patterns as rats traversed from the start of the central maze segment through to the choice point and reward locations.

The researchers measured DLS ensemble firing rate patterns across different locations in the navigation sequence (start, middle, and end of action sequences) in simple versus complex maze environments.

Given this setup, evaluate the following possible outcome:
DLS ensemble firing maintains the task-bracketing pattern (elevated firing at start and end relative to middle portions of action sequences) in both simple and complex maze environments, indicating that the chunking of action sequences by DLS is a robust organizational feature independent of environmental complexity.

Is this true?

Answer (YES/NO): NO